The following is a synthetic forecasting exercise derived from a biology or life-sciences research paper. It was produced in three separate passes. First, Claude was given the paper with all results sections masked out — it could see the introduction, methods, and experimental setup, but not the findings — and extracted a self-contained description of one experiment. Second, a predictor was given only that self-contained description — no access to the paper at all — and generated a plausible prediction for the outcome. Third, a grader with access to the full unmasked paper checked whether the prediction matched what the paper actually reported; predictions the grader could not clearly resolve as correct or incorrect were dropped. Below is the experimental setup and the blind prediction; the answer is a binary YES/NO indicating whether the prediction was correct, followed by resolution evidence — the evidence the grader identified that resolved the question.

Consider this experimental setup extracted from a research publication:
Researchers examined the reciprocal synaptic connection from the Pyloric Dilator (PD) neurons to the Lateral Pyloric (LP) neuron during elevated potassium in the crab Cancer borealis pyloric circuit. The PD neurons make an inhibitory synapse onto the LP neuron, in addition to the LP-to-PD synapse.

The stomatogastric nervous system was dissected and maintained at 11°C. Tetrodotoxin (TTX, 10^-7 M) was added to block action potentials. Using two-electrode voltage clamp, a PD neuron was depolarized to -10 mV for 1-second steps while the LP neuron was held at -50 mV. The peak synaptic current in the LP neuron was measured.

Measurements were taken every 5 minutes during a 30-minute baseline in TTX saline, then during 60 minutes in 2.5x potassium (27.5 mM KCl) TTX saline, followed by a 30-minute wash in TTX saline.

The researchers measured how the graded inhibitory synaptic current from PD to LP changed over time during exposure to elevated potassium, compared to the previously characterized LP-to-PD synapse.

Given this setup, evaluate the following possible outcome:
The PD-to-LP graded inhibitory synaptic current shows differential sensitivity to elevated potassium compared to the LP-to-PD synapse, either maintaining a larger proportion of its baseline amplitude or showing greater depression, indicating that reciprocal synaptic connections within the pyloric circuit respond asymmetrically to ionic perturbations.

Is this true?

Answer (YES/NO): NO